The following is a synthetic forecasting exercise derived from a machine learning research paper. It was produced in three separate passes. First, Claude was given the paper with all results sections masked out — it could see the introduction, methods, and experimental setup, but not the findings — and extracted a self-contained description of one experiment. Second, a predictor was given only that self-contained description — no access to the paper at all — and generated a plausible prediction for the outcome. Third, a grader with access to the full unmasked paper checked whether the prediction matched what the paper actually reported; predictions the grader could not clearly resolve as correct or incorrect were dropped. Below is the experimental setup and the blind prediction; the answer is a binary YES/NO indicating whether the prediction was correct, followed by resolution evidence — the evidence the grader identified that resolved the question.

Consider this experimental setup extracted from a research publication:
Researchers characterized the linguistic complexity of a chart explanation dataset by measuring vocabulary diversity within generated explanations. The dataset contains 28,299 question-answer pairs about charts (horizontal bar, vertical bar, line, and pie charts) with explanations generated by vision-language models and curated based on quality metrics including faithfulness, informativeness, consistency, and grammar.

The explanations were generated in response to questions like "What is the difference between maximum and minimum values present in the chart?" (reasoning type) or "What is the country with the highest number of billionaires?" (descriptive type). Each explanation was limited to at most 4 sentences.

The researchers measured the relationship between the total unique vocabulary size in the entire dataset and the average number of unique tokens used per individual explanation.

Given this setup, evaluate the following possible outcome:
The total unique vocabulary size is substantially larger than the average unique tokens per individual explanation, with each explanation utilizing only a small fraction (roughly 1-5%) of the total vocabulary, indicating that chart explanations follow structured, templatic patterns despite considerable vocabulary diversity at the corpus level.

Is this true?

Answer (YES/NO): NO